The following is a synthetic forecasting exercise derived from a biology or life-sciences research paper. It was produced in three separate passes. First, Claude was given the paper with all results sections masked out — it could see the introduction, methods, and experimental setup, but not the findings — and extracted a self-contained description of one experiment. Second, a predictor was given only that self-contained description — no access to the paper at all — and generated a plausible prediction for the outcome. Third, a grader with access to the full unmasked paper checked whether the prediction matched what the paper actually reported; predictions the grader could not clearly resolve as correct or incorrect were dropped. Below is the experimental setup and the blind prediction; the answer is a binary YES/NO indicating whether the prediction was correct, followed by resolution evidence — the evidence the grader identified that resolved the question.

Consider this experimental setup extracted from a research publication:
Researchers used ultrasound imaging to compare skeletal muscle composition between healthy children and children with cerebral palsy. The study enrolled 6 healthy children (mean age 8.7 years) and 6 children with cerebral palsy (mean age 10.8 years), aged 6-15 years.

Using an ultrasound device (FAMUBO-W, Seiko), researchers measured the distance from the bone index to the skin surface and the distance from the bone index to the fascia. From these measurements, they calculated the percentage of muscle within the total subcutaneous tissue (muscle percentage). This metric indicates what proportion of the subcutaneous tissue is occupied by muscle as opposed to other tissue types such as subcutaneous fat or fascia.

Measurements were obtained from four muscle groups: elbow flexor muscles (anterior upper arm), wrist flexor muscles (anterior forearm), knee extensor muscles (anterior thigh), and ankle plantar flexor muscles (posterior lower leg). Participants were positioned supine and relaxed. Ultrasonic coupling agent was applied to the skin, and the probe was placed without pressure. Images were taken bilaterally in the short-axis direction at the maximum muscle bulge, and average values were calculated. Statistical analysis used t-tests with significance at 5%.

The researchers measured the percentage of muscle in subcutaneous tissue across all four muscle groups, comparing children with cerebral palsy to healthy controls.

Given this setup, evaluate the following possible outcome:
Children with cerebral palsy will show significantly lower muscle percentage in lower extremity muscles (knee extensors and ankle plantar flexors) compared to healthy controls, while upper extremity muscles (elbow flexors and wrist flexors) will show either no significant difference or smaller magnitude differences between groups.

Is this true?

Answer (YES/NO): NO